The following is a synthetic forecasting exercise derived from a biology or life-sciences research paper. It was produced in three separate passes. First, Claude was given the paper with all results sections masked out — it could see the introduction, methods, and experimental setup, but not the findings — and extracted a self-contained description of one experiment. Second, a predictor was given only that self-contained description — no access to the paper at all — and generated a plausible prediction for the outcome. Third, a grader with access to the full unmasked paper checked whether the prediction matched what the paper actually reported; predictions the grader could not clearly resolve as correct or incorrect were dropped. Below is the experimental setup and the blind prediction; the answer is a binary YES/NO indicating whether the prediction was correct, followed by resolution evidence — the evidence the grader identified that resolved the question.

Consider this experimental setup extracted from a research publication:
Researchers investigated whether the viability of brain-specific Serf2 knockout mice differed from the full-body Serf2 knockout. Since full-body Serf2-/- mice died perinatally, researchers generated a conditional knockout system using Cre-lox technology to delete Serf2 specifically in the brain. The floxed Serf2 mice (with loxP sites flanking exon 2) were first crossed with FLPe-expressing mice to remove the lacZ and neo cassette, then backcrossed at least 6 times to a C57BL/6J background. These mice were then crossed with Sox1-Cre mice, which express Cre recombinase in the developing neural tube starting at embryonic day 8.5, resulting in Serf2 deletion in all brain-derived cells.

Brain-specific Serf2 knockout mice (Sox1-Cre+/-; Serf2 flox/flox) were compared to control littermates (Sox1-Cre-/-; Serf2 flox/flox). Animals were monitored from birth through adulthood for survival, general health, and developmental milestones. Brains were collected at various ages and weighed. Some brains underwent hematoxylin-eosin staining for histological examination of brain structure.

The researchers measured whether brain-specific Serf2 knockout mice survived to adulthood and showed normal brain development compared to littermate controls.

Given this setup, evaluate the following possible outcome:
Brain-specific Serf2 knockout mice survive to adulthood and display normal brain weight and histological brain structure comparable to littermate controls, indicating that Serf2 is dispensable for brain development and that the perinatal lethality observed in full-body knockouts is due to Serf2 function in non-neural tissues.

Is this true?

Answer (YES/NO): NO